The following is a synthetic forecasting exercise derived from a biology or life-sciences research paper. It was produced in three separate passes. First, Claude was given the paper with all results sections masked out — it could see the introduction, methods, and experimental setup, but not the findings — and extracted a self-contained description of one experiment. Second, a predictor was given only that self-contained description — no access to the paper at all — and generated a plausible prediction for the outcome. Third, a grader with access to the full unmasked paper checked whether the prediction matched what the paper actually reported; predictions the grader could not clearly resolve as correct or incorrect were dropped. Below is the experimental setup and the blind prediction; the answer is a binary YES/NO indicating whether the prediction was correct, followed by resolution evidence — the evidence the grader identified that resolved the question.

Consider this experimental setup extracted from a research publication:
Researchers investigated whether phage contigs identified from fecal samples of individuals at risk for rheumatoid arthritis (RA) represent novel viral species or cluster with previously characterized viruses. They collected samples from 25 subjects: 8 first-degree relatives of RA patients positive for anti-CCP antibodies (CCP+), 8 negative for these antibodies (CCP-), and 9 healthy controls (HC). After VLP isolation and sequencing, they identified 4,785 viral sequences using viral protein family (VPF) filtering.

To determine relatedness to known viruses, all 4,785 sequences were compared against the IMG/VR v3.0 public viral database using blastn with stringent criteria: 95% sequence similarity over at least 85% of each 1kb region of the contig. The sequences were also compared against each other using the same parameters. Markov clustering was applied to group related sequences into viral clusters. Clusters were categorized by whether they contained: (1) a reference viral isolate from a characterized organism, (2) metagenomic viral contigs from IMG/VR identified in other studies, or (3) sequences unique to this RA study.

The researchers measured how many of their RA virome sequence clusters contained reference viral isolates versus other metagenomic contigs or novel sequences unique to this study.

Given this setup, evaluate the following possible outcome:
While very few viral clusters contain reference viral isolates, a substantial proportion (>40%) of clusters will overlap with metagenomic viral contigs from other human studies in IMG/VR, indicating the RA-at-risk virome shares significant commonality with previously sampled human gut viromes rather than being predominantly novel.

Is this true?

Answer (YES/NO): NO